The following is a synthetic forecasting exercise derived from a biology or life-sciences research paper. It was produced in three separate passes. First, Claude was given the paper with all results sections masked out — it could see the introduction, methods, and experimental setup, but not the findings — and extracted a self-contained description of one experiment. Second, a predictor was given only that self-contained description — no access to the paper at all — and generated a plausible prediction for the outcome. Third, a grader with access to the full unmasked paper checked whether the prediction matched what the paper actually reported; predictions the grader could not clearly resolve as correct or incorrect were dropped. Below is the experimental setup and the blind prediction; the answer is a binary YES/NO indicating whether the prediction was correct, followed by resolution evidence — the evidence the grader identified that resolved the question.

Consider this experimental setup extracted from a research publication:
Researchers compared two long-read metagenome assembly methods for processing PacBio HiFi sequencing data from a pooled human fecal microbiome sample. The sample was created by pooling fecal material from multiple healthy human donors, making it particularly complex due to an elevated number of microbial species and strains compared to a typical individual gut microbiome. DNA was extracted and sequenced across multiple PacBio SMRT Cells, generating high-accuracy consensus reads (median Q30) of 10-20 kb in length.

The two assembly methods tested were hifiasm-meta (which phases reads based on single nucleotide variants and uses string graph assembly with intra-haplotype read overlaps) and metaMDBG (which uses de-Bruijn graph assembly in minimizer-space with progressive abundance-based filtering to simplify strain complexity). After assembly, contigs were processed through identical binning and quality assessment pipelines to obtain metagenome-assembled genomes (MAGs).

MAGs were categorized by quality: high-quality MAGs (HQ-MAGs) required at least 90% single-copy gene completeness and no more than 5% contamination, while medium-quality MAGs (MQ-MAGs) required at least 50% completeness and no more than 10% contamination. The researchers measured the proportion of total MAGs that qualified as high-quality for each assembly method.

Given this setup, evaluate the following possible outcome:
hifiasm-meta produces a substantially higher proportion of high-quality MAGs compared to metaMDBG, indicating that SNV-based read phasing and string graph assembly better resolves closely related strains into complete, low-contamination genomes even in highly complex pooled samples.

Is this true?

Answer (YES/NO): NO